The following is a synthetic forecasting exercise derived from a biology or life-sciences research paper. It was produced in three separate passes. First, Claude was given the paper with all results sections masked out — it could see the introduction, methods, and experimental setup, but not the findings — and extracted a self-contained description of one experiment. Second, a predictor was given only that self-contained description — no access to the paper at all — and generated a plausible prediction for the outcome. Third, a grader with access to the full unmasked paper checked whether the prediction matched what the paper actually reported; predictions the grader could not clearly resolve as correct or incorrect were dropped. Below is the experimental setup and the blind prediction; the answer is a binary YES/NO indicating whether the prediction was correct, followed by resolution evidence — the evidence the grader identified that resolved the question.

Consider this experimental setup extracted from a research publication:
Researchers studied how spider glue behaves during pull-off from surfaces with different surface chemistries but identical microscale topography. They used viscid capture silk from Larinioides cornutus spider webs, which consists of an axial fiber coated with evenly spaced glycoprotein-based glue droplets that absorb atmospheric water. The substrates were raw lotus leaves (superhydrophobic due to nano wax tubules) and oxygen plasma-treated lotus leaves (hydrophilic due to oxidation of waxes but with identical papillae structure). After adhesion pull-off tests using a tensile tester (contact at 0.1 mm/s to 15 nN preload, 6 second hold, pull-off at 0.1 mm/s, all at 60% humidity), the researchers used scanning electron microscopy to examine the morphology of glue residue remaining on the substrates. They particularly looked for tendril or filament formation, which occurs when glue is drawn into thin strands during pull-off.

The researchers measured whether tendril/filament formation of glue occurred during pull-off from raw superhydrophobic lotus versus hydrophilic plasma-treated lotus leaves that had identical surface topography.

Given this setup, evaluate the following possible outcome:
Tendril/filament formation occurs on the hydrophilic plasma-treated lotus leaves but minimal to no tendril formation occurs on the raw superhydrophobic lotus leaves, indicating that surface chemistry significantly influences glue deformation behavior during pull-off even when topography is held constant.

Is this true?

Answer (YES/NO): NO